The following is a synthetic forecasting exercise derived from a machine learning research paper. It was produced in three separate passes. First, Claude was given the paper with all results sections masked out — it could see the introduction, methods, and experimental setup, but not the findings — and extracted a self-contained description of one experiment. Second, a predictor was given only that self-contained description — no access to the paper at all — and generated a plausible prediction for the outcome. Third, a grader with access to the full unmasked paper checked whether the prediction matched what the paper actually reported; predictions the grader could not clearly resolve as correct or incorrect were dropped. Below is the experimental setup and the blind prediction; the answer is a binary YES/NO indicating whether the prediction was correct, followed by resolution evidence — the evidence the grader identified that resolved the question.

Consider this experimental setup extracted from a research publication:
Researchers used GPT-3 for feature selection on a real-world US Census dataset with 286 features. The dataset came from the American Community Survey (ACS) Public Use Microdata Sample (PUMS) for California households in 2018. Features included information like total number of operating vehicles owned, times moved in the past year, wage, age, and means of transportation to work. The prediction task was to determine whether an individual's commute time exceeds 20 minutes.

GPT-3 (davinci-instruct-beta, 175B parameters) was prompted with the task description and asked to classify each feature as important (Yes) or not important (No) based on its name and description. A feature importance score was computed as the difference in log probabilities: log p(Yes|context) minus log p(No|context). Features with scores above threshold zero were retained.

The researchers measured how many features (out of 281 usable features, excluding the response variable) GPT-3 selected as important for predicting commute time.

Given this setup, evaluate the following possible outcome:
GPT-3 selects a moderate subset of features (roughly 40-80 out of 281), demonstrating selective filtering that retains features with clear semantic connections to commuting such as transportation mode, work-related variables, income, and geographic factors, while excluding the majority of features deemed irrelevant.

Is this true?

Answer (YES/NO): YES